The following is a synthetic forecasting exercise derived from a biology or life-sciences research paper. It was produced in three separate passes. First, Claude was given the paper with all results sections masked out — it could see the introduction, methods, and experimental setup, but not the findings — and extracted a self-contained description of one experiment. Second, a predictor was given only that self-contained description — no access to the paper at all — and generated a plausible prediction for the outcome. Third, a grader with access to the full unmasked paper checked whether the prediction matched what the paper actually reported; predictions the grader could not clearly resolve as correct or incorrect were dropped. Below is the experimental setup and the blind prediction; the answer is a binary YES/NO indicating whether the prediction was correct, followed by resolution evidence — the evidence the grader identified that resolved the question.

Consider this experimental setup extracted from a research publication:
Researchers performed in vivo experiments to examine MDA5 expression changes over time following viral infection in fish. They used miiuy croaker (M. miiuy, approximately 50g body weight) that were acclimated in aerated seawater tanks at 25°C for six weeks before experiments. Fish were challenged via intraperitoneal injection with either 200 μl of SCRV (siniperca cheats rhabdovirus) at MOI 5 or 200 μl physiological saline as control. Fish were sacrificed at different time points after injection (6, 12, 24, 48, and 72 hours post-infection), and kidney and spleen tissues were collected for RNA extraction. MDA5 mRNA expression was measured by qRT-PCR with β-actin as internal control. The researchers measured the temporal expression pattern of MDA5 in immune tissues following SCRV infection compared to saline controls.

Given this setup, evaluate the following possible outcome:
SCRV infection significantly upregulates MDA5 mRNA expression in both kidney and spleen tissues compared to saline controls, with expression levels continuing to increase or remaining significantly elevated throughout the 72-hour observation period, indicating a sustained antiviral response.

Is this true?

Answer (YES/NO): NO